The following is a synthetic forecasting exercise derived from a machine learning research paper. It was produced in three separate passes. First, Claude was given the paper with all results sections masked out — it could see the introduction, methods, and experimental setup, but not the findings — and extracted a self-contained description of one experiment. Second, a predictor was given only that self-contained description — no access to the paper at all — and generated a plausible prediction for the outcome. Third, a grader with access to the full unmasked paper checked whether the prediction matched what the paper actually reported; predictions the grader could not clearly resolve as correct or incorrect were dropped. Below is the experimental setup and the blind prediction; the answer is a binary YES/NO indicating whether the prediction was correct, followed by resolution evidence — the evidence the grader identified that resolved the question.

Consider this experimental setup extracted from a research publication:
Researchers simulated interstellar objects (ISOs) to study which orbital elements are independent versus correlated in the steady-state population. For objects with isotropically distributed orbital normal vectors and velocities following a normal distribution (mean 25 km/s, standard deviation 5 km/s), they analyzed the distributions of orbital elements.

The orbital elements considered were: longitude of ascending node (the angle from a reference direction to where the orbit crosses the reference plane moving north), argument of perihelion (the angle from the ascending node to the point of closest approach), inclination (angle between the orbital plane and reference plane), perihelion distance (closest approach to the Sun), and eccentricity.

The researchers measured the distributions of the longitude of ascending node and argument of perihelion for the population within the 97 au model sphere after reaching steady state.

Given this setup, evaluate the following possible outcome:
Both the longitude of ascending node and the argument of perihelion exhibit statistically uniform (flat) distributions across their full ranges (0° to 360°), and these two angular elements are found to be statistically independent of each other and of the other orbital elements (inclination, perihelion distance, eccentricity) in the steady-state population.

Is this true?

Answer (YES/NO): YES